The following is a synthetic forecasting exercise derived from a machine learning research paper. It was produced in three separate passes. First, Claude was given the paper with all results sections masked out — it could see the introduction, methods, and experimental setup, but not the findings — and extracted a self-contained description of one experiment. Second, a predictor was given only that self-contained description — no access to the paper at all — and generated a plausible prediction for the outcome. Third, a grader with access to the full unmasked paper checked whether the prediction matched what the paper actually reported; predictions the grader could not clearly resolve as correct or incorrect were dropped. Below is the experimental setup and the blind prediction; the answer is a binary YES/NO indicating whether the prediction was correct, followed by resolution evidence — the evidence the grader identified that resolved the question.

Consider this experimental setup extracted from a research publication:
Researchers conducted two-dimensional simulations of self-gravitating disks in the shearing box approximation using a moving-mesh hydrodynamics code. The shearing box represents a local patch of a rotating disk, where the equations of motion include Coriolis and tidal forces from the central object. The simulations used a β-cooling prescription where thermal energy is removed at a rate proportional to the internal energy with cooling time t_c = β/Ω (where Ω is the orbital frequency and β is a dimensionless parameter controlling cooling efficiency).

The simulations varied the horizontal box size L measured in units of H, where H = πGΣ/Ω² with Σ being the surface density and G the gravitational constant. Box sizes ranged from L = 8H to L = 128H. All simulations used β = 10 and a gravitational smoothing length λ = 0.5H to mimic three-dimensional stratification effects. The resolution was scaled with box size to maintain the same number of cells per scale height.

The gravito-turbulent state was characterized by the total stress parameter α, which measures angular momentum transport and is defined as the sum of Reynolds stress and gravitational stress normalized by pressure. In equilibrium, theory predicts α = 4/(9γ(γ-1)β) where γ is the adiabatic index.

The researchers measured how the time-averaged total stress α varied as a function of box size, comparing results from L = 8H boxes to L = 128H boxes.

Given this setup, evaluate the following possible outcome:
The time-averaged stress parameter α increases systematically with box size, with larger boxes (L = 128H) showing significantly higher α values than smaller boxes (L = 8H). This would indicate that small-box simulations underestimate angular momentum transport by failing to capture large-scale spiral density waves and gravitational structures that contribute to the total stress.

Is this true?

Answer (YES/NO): NO